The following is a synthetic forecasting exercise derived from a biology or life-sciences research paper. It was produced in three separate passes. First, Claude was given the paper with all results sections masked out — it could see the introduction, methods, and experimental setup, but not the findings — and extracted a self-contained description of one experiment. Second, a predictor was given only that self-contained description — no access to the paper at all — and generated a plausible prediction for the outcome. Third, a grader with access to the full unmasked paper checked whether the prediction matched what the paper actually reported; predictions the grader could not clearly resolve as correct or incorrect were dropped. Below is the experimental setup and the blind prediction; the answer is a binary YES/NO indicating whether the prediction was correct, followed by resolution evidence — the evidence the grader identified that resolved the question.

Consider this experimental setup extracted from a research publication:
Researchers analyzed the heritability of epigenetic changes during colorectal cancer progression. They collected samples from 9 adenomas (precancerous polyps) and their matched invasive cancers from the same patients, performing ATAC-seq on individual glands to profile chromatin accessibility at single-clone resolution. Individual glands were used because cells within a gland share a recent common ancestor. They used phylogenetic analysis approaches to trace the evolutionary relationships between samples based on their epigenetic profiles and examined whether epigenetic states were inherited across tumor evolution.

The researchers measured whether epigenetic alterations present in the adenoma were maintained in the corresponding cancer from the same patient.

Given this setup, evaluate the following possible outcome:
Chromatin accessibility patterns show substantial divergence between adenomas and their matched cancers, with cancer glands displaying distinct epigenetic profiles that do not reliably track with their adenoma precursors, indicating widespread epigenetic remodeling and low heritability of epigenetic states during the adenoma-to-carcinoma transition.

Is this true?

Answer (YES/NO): YES